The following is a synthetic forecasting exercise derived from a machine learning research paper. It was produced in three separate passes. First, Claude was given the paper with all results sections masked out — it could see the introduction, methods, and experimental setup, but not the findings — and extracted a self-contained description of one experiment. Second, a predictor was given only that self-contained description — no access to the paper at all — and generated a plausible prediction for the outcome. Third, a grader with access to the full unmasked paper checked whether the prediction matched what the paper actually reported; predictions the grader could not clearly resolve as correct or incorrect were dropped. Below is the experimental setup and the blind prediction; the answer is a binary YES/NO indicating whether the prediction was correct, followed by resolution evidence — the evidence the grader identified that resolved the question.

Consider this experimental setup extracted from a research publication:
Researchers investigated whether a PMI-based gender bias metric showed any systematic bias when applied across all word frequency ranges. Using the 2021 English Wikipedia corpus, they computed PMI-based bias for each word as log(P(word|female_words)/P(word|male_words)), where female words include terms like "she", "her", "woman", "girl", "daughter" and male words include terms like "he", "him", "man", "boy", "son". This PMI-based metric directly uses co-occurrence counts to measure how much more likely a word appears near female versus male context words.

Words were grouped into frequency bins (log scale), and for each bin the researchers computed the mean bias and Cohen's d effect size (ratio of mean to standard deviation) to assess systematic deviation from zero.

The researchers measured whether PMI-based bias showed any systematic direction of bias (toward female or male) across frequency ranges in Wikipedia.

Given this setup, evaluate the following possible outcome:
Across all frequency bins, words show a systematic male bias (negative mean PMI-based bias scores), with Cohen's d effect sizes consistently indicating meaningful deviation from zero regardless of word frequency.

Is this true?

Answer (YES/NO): NO